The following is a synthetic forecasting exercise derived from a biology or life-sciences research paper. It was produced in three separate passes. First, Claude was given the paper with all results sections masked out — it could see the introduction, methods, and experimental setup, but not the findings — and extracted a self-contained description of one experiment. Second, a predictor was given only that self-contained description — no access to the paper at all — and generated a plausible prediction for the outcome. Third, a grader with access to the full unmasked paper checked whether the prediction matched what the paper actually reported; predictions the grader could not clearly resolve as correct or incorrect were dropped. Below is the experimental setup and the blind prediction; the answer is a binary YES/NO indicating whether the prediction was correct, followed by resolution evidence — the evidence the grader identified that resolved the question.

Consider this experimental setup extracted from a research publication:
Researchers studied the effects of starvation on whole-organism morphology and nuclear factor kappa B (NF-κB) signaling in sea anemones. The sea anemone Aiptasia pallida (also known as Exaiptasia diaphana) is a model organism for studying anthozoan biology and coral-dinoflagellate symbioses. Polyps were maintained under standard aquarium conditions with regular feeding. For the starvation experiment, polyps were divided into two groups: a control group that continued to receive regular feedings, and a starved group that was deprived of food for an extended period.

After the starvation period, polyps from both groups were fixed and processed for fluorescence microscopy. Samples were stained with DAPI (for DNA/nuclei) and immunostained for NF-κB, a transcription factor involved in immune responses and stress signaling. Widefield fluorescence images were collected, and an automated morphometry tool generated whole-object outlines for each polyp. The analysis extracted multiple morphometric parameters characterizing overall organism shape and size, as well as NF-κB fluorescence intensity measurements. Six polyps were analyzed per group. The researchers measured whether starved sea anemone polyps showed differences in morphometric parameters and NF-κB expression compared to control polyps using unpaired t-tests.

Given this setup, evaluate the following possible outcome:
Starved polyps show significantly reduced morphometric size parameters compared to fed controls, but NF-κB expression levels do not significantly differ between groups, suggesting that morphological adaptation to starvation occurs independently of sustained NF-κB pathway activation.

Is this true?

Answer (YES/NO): NO